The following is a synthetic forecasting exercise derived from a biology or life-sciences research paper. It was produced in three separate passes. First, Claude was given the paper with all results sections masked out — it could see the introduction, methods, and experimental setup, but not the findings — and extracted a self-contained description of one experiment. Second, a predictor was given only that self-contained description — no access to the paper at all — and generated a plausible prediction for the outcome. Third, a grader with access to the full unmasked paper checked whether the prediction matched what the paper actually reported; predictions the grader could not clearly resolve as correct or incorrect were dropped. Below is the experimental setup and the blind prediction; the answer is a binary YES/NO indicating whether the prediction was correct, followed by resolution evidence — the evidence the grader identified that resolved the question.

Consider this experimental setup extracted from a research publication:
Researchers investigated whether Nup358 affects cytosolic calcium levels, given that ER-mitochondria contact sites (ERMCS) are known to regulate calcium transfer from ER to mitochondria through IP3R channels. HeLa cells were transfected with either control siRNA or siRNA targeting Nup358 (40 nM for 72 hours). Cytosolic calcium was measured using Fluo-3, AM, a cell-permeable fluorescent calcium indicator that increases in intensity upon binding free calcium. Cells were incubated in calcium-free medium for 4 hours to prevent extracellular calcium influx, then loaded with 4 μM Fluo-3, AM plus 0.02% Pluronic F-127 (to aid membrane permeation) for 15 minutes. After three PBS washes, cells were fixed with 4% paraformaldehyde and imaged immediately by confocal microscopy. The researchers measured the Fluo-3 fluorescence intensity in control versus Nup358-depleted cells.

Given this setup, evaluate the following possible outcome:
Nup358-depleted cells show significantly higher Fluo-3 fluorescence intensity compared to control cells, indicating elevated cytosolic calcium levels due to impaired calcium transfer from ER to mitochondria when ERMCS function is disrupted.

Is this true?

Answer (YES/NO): NO